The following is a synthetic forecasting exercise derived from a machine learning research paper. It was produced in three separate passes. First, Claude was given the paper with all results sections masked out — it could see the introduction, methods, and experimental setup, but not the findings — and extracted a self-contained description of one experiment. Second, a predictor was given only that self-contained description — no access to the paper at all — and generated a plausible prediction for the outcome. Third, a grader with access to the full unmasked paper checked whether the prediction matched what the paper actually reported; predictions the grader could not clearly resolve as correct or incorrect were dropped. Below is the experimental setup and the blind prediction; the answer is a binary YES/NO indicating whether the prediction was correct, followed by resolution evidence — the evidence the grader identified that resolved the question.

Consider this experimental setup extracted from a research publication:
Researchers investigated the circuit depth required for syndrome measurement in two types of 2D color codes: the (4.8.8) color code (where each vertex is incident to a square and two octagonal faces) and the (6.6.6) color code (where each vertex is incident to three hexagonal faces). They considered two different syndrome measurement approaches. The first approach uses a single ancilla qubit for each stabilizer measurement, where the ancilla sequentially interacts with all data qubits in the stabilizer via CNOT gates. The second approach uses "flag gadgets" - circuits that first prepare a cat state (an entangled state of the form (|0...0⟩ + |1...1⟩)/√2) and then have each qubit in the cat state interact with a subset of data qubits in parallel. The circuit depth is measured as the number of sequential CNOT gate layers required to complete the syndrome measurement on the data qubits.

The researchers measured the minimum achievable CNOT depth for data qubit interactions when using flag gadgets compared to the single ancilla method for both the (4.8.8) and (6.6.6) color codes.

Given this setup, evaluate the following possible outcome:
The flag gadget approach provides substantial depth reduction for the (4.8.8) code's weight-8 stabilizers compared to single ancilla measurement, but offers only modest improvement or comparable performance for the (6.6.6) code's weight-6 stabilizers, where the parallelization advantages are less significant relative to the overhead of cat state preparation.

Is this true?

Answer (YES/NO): NO